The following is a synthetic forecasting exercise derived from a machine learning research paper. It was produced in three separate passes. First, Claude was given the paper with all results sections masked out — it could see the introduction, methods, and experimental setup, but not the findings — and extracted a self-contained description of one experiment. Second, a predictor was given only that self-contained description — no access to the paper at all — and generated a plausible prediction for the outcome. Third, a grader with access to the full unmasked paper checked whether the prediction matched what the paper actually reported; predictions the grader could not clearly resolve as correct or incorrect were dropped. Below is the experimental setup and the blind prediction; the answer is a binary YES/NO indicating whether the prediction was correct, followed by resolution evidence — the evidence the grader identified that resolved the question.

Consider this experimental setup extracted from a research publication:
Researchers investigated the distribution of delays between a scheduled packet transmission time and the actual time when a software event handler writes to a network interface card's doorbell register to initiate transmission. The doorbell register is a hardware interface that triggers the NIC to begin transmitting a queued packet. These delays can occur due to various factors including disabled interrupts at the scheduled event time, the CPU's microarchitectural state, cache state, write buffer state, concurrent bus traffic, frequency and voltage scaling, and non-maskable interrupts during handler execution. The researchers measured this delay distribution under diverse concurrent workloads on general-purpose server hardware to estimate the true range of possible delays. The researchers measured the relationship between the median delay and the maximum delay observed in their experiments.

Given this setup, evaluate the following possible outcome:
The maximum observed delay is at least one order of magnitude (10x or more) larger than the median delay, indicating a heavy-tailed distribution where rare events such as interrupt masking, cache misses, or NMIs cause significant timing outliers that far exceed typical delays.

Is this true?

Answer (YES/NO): YES